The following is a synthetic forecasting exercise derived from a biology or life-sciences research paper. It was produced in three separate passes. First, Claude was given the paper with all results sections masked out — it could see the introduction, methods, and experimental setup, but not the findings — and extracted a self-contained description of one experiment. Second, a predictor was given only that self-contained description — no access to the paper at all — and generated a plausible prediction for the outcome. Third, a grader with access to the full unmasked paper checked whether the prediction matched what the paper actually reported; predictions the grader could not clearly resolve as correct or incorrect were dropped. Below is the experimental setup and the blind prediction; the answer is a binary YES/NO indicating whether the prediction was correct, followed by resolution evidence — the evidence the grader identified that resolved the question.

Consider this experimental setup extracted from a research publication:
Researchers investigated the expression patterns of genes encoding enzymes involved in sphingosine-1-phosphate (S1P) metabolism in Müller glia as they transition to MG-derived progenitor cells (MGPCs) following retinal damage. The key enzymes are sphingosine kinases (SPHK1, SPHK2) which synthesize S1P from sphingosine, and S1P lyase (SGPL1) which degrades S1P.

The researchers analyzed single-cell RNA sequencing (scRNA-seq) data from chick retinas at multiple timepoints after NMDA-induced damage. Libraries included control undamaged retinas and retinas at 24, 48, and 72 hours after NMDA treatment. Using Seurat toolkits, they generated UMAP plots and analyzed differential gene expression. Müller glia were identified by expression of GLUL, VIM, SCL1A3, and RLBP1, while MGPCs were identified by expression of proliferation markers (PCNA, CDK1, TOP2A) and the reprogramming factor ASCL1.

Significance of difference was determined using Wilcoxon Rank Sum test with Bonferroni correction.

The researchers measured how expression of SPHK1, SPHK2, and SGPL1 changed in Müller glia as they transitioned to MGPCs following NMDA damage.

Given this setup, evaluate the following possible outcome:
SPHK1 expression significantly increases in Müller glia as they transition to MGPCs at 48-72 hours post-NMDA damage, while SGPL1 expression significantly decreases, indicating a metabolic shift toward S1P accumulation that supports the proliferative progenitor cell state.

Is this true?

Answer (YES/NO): NO